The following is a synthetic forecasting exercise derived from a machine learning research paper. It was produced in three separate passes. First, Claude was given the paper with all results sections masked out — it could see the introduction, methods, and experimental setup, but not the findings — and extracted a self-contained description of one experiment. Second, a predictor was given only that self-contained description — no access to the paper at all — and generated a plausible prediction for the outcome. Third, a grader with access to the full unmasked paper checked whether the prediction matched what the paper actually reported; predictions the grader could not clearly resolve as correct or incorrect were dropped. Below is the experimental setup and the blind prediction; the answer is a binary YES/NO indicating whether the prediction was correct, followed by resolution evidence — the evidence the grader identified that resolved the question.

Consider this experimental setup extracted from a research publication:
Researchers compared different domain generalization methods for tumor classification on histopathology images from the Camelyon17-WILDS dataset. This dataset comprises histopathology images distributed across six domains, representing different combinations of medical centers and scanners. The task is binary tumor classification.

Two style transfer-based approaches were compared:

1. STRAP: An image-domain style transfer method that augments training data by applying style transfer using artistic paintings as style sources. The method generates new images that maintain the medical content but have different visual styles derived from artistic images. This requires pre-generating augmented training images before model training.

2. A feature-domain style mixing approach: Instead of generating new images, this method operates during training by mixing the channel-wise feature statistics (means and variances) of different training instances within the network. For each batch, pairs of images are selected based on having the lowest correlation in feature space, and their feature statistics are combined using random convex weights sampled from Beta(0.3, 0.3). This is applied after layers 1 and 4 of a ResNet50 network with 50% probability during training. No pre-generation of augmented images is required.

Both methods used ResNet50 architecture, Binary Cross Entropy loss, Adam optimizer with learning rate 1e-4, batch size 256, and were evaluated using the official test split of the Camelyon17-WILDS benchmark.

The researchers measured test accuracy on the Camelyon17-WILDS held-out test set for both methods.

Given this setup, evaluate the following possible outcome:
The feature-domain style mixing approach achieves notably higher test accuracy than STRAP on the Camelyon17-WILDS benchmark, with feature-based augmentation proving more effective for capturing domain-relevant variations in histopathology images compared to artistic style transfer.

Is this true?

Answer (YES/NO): NO